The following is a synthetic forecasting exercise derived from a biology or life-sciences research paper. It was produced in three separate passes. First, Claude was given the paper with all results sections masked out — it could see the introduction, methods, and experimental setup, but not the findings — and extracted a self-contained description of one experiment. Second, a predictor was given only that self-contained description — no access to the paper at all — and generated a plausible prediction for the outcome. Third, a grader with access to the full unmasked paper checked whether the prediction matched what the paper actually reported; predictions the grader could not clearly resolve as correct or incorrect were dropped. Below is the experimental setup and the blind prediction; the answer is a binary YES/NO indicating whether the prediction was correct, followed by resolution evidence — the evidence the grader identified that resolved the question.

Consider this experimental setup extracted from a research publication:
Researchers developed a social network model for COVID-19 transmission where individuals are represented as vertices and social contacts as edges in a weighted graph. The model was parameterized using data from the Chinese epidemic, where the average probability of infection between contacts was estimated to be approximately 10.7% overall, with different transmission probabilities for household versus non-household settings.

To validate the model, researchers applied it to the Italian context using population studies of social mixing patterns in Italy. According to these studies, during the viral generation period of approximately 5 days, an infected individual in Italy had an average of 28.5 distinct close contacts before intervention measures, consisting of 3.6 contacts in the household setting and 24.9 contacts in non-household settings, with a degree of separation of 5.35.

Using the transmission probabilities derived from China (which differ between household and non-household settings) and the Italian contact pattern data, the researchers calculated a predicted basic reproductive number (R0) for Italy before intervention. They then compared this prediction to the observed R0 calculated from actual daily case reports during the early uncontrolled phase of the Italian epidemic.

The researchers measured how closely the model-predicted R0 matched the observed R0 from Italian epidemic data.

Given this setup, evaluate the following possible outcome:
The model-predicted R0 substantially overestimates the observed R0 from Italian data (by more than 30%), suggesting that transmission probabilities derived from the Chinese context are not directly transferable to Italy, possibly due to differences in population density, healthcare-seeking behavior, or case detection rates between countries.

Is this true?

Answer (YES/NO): NO